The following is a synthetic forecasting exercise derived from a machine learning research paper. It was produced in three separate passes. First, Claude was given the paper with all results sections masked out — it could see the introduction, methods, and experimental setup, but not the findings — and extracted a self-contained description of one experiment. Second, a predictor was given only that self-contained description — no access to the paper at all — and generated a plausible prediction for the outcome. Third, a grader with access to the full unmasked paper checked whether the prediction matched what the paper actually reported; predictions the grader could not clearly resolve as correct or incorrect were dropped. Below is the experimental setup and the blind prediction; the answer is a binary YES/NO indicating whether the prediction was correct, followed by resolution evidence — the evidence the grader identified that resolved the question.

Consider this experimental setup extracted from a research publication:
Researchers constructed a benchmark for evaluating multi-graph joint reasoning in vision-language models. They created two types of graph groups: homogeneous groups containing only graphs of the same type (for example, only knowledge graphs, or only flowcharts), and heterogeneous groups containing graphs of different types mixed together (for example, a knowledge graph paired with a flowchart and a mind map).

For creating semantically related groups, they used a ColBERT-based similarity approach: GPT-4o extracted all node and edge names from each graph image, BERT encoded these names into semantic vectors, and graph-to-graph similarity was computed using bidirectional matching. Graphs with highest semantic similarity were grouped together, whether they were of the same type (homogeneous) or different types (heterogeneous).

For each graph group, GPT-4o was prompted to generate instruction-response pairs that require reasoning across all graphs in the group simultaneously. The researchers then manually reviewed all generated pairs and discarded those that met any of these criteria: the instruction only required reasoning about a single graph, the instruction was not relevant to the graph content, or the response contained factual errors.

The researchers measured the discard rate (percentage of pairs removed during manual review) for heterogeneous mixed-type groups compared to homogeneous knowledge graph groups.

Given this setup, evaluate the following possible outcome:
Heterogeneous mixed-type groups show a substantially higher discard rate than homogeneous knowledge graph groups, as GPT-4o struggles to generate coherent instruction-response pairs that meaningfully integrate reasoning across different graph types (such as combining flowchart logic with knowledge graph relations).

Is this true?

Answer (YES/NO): NO